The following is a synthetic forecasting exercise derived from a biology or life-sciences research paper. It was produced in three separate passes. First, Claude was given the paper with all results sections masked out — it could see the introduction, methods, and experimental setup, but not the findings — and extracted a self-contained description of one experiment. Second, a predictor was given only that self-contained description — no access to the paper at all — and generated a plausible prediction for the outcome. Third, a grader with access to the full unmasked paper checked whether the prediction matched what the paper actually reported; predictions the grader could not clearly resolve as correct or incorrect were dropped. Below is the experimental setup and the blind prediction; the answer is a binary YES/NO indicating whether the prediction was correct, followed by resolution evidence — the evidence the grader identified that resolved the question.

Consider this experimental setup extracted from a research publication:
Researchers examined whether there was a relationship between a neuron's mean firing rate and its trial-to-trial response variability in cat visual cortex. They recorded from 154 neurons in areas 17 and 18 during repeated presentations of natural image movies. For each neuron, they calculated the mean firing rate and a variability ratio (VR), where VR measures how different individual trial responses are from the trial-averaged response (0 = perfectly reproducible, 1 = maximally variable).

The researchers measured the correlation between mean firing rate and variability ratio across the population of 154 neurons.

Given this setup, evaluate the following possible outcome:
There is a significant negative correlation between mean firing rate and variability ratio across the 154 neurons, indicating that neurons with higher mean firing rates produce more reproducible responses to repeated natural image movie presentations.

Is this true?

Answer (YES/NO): YES